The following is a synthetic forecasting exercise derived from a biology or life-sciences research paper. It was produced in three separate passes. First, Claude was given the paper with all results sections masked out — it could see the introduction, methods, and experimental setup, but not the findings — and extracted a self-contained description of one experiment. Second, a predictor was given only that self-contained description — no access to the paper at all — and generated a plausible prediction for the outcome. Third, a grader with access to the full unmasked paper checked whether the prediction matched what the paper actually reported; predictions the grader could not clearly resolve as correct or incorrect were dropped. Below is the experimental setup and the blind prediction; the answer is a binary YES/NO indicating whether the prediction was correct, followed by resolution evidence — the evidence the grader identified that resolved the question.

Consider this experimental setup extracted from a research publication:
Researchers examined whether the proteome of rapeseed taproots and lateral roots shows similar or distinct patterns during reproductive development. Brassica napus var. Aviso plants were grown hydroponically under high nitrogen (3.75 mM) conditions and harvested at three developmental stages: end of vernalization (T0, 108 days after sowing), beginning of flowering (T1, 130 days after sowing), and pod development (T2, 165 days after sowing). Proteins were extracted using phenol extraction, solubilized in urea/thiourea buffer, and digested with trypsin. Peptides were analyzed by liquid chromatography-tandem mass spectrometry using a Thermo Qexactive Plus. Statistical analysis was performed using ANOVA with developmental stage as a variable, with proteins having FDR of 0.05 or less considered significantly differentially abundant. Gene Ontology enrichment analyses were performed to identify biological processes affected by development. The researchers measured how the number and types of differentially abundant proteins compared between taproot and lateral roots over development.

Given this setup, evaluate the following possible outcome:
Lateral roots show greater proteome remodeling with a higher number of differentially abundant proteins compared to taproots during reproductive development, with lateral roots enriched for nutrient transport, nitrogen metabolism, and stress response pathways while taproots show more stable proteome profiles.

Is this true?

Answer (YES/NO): NO